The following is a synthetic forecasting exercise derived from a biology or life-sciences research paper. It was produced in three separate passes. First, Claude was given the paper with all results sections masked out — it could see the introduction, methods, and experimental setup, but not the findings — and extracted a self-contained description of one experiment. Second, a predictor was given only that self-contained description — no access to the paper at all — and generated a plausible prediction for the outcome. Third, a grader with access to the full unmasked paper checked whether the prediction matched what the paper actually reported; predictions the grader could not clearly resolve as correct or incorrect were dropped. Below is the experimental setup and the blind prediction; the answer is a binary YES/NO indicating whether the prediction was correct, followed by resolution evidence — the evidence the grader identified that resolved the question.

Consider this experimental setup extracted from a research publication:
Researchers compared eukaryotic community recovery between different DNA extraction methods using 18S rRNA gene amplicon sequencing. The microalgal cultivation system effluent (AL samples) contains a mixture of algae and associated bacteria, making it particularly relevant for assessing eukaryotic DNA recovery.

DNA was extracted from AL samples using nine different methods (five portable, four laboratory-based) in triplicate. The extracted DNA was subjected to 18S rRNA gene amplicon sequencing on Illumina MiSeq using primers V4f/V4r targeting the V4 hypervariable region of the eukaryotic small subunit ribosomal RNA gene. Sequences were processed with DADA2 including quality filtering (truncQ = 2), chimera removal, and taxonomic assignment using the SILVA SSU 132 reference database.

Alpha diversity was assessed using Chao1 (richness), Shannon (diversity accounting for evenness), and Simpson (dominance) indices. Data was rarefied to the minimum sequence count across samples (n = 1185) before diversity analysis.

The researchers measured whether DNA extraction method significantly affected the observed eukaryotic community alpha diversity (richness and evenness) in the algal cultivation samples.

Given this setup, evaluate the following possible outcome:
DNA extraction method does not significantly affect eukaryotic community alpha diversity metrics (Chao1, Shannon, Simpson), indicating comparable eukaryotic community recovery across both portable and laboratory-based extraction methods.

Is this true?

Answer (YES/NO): NO